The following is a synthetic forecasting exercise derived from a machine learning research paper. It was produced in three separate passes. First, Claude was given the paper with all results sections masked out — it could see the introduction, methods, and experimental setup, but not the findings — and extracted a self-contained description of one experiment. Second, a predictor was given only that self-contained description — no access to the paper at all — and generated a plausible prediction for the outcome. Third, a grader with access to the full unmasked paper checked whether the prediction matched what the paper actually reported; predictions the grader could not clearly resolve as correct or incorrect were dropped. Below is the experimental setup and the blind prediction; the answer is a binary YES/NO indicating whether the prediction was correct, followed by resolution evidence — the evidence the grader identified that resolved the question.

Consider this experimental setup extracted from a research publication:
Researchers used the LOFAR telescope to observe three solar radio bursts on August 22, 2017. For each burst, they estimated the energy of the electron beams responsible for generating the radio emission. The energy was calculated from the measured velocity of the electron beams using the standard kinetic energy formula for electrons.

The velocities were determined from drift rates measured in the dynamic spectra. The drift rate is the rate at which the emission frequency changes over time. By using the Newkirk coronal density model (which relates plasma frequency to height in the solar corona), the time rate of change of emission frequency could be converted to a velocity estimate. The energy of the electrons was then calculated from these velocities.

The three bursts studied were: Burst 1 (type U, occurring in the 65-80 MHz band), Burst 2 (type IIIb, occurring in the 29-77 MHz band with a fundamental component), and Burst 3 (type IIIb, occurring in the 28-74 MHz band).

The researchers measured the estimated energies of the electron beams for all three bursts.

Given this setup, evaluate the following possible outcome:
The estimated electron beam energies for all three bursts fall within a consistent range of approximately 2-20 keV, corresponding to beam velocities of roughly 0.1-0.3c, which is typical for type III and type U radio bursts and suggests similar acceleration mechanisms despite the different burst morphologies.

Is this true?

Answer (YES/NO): NO